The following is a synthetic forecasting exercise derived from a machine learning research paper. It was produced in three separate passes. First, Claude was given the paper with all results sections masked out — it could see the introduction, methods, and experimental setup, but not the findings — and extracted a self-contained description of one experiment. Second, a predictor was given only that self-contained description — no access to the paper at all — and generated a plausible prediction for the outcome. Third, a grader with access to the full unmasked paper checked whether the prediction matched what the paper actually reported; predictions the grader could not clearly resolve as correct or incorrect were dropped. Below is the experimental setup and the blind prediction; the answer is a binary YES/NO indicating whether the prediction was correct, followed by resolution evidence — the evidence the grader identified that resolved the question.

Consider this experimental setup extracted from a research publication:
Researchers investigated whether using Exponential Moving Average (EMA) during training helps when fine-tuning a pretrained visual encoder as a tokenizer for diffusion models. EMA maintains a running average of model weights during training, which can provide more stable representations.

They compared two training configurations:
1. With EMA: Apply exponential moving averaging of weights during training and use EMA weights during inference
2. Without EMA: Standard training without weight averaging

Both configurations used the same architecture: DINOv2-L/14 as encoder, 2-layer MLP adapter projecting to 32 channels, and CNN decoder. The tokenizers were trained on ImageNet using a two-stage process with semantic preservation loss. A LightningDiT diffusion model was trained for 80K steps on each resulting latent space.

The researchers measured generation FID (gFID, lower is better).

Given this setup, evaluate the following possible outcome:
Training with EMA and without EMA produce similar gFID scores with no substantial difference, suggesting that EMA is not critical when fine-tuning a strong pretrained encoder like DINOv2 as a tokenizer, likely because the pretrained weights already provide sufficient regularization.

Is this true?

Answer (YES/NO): NO